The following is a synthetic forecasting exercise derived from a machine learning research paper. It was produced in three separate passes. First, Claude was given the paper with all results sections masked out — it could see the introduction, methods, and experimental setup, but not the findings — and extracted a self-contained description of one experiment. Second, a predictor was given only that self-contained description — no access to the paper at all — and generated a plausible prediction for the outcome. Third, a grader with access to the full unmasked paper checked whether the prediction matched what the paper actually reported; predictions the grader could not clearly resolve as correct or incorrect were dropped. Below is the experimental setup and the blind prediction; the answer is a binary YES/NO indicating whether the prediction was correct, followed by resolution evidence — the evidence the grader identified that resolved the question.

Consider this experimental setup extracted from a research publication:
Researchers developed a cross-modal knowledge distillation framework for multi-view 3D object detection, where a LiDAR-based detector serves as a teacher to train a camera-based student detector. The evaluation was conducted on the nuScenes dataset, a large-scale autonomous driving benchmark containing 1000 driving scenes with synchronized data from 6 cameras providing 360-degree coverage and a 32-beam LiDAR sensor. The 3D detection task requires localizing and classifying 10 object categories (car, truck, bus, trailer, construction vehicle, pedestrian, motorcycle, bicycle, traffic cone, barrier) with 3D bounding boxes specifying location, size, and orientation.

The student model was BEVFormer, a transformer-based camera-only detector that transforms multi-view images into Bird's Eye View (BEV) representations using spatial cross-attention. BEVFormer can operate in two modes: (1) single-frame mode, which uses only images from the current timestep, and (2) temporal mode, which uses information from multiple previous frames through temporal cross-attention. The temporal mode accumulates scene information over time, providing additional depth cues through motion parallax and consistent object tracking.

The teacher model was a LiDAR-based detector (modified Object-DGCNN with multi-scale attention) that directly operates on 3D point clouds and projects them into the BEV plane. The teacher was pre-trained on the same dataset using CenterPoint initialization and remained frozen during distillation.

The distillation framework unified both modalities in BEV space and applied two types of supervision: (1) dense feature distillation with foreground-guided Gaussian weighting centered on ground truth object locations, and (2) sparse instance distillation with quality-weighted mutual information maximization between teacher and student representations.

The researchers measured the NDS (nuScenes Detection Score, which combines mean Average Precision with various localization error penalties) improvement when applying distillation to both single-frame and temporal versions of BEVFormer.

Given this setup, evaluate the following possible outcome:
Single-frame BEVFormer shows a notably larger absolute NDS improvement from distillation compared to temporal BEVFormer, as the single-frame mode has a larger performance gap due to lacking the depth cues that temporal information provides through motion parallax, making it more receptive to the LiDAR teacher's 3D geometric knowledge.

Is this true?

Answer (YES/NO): YES